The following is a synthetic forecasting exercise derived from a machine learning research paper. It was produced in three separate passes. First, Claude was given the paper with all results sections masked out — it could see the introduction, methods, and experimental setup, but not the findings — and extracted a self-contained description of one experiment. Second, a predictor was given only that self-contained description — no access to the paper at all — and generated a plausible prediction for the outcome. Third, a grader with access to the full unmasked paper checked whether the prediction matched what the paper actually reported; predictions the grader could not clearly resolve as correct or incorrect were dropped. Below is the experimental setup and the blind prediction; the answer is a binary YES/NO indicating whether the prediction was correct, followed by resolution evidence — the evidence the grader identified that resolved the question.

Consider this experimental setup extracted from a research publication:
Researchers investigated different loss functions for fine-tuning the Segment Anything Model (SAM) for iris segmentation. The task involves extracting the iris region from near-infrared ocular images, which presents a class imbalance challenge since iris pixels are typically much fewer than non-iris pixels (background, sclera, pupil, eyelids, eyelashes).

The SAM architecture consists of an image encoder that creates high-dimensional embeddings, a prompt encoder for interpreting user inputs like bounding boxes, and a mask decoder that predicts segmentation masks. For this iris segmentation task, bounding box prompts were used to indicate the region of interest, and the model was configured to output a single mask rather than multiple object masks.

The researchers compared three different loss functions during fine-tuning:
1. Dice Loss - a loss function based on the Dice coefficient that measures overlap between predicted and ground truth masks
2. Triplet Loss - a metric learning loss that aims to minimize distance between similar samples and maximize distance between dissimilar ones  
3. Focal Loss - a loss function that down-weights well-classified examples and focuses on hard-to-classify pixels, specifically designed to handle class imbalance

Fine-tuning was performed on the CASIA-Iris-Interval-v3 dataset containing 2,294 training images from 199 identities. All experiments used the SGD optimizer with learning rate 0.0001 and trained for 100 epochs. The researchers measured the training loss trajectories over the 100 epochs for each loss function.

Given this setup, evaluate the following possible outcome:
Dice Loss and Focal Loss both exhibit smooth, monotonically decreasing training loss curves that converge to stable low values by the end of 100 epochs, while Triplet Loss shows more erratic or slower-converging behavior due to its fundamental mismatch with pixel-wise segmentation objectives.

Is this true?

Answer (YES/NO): NO